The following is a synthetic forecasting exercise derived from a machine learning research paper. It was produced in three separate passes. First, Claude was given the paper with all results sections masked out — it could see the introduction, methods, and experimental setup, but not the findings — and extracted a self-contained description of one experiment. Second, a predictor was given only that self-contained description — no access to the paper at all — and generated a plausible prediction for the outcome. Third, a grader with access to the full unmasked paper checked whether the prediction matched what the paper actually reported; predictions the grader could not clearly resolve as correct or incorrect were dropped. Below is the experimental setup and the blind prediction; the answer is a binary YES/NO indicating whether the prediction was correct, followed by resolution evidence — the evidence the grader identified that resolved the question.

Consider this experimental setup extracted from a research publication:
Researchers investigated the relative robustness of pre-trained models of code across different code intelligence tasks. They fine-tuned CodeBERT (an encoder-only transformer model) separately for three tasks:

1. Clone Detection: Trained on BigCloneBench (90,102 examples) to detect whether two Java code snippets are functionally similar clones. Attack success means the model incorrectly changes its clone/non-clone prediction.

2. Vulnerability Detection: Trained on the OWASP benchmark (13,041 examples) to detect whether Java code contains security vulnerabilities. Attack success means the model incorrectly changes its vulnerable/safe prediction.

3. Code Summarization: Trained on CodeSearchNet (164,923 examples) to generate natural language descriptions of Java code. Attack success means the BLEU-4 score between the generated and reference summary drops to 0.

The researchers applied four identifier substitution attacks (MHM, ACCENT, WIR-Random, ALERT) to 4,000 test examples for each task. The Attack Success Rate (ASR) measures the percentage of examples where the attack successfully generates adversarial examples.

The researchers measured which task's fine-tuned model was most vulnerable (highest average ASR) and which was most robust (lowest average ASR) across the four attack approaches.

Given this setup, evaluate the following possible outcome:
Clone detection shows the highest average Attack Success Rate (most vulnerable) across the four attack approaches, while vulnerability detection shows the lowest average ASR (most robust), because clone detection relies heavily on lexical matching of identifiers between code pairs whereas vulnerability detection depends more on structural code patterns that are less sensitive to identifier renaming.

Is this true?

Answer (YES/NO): NO